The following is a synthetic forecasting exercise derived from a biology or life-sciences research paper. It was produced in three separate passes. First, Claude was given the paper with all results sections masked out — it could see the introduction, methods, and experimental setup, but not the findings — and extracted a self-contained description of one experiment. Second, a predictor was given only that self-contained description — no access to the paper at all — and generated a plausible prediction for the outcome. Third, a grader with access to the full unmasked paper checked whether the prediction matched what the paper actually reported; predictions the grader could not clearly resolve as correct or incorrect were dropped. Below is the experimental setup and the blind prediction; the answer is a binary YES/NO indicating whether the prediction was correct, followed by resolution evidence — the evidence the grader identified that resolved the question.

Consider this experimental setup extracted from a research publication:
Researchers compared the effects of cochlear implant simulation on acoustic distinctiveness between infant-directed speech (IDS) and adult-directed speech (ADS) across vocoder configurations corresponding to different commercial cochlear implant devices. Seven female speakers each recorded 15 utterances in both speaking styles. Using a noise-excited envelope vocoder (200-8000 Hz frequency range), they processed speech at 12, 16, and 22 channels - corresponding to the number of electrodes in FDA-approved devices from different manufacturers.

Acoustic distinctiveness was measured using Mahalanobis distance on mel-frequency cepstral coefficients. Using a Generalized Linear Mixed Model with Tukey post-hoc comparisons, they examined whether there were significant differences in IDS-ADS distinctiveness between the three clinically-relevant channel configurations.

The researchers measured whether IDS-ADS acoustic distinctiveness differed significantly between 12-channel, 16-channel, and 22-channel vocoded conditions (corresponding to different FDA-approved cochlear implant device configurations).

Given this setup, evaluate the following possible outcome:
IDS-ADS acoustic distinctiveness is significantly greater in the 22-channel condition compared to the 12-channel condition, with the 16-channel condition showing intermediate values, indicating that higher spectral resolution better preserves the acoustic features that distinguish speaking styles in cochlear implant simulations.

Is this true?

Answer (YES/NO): YES